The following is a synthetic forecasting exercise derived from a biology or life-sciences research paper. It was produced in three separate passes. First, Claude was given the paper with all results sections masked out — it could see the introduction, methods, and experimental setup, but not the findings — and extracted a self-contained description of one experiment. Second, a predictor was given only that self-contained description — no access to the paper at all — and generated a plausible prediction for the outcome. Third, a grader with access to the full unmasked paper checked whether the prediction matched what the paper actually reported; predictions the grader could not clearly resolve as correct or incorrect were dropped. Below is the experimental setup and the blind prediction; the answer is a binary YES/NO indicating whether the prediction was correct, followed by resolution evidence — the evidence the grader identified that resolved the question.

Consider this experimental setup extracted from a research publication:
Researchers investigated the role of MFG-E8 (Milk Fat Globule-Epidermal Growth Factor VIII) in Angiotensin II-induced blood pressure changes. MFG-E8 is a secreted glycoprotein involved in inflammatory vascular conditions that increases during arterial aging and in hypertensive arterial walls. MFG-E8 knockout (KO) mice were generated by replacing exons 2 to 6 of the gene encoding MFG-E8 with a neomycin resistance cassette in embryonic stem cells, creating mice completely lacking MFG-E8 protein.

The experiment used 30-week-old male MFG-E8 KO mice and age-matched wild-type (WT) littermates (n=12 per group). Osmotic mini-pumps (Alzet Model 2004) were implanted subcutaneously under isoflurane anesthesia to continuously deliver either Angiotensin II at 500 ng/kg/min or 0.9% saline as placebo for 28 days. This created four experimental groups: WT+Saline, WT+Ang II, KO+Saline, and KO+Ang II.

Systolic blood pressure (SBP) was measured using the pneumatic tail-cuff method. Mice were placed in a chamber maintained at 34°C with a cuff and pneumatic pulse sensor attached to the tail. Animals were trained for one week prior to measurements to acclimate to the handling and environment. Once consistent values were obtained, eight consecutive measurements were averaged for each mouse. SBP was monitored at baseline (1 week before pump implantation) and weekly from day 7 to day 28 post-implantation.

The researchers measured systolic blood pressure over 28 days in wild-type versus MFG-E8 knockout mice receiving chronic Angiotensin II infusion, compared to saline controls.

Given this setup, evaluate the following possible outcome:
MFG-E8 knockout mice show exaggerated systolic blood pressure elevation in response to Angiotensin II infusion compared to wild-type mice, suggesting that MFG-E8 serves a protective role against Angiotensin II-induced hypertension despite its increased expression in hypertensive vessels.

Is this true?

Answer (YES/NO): YES